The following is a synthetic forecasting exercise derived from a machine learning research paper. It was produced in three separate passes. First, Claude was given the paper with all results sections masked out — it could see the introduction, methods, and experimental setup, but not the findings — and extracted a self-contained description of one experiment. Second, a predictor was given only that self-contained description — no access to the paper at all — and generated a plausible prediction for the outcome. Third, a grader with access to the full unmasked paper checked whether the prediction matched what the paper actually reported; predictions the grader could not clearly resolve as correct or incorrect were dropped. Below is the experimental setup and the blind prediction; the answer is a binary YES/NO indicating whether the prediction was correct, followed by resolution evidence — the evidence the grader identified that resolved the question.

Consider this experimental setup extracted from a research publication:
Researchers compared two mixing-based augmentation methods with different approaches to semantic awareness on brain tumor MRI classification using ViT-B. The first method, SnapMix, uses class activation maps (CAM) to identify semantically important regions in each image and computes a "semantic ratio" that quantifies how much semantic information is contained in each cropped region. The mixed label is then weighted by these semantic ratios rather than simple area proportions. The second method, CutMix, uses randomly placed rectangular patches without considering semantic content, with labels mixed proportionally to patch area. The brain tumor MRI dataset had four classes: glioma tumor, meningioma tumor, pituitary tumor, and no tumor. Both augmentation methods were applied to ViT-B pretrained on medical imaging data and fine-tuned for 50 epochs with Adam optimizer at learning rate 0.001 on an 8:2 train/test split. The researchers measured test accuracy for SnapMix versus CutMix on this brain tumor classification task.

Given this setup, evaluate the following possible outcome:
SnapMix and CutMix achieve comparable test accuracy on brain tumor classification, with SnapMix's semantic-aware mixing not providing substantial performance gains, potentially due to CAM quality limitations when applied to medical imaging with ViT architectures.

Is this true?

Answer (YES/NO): NO